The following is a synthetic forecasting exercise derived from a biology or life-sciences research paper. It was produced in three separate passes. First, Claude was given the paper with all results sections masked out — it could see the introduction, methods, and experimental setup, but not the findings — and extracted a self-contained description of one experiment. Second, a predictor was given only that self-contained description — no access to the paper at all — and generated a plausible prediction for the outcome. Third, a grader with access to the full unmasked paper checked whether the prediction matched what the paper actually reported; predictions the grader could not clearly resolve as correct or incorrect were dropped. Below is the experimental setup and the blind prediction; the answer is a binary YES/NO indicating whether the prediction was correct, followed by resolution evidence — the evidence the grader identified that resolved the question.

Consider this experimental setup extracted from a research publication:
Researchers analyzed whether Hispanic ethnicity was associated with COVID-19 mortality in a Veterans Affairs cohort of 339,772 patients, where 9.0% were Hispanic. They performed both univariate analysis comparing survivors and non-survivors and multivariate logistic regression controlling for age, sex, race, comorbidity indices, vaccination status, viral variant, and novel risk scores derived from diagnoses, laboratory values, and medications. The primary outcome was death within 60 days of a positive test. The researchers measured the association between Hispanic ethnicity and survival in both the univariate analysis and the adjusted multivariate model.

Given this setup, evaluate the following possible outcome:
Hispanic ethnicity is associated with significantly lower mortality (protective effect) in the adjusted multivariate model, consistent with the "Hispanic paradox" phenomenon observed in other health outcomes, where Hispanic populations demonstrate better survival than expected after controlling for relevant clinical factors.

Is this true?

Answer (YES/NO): NO